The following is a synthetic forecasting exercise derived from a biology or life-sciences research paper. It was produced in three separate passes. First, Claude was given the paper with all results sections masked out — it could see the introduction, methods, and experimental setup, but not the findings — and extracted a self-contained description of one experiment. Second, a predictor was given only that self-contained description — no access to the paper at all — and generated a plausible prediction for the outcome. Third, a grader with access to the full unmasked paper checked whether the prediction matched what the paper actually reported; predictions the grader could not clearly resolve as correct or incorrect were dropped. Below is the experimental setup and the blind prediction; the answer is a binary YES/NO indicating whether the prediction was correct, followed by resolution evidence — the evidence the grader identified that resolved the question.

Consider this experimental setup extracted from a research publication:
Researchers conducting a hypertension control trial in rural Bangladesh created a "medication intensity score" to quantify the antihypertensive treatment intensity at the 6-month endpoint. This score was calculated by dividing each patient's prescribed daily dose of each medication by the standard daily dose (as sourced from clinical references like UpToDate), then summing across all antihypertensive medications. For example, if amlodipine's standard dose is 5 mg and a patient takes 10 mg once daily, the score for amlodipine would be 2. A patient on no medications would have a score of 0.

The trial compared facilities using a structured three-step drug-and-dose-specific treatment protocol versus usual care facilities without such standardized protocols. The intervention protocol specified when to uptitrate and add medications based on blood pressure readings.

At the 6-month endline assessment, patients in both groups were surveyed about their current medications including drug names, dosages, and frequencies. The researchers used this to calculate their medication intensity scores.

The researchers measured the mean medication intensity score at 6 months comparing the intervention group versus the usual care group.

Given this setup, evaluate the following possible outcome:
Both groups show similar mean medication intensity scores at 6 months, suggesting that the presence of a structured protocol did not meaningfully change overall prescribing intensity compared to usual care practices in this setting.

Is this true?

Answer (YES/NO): NO